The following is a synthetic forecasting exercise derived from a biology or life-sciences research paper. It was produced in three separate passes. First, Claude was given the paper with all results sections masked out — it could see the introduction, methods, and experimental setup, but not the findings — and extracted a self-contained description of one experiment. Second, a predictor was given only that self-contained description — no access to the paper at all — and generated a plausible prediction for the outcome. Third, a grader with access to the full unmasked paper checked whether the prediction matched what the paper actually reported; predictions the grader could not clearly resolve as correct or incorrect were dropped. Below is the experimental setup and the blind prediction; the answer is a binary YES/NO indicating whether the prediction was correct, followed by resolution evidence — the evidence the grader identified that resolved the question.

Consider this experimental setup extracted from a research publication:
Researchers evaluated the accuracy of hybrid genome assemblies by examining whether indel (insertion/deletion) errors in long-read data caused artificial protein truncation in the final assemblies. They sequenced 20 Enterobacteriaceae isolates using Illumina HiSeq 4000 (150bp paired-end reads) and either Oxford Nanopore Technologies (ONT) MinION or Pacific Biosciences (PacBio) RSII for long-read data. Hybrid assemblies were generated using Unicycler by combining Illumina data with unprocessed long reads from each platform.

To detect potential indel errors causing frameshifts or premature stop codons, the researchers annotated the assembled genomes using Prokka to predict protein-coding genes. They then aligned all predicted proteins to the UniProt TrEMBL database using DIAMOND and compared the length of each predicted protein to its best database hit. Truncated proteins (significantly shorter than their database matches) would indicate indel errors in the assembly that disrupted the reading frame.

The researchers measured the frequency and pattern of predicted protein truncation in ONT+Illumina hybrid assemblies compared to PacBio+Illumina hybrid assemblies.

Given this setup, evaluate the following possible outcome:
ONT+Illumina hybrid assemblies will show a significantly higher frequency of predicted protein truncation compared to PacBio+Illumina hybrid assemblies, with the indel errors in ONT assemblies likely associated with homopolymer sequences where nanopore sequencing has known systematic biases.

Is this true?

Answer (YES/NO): NO